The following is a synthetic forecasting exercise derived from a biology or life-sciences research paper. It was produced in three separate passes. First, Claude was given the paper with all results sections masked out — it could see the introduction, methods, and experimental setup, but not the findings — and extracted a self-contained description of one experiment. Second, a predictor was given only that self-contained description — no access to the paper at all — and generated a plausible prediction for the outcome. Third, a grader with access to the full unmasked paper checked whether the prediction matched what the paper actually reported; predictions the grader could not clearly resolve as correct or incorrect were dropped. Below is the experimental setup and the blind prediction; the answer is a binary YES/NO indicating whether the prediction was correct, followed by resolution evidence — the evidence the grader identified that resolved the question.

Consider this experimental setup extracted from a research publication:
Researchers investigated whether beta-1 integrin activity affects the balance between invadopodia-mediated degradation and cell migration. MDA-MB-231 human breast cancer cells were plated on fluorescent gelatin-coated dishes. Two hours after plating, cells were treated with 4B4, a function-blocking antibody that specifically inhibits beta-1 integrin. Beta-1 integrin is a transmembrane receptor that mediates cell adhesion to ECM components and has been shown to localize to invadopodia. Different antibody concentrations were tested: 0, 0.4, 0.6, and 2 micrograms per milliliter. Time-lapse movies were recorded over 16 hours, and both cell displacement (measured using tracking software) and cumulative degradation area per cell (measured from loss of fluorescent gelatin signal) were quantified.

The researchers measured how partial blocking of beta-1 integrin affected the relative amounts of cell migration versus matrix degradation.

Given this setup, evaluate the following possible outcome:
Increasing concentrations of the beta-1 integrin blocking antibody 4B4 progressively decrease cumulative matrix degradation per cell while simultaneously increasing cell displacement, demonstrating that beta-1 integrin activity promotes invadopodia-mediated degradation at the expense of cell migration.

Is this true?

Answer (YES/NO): YES